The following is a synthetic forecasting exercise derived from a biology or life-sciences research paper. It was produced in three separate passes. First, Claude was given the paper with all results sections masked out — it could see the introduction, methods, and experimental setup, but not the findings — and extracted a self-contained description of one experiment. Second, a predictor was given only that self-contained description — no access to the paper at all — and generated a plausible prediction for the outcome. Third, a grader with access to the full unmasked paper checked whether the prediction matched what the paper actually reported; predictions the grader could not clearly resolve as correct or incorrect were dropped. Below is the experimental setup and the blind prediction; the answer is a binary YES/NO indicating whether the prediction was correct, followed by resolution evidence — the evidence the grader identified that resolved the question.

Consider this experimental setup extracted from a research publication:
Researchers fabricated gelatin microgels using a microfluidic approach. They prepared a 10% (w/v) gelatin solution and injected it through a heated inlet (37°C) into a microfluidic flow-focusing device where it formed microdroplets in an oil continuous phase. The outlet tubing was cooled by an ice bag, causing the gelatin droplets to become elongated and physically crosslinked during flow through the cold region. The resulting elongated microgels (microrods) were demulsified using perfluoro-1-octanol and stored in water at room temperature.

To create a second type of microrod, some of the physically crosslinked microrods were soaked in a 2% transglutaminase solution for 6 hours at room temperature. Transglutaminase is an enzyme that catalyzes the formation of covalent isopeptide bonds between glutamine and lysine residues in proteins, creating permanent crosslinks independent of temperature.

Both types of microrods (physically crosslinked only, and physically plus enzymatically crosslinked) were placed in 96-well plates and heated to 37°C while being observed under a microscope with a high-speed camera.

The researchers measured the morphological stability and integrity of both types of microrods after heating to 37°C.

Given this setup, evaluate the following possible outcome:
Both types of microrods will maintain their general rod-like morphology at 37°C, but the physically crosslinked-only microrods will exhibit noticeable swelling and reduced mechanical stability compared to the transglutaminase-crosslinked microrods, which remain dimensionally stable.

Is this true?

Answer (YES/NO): NO